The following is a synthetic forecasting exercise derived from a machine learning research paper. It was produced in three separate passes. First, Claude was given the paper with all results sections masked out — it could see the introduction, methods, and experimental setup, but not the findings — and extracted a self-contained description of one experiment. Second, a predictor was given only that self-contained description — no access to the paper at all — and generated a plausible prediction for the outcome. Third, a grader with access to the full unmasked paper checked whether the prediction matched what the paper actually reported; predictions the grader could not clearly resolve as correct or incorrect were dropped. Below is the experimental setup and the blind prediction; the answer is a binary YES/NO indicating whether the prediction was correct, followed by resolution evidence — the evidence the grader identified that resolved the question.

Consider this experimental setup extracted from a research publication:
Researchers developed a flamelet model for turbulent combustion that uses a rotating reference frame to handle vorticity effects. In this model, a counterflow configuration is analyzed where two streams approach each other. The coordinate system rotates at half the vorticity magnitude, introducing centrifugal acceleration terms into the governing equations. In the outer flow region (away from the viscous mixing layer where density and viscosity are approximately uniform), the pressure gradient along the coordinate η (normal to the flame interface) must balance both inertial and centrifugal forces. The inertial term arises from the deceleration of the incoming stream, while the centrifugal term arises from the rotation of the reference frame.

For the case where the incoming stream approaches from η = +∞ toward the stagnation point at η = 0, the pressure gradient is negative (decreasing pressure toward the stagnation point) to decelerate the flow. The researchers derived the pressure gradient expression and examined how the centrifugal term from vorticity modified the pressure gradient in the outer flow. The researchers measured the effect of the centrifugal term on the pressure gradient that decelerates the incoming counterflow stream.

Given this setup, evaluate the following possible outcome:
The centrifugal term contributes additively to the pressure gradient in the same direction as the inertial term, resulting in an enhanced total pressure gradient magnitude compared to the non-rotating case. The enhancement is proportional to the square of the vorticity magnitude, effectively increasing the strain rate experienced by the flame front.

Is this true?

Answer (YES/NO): NO